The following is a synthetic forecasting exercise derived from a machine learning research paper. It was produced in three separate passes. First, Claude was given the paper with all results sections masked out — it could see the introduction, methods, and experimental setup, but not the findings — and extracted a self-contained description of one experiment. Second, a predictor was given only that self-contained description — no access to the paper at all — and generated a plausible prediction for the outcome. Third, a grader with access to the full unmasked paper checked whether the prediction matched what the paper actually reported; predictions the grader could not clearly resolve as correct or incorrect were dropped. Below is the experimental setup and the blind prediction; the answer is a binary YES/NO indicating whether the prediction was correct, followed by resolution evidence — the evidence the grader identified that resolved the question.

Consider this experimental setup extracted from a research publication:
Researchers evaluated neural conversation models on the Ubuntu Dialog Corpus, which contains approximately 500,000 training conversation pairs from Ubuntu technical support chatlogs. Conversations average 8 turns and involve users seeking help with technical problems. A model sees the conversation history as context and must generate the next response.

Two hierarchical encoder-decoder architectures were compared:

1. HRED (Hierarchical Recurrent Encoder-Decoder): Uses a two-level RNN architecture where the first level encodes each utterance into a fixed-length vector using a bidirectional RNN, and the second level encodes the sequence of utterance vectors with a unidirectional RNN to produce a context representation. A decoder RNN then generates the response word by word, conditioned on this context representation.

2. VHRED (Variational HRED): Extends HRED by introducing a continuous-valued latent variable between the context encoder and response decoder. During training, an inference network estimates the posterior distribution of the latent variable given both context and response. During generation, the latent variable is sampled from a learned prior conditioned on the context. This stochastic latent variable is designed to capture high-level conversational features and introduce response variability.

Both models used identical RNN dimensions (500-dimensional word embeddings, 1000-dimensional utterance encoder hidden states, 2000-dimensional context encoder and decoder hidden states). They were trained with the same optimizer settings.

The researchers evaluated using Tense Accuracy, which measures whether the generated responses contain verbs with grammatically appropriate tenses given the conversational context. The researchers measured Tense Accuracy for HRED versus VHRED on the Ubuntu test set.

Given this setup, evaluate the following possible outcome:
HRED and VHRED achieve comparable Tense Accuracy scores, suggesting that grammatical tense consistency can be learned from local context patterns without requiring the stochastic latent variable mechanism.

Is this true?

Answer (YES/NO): YES